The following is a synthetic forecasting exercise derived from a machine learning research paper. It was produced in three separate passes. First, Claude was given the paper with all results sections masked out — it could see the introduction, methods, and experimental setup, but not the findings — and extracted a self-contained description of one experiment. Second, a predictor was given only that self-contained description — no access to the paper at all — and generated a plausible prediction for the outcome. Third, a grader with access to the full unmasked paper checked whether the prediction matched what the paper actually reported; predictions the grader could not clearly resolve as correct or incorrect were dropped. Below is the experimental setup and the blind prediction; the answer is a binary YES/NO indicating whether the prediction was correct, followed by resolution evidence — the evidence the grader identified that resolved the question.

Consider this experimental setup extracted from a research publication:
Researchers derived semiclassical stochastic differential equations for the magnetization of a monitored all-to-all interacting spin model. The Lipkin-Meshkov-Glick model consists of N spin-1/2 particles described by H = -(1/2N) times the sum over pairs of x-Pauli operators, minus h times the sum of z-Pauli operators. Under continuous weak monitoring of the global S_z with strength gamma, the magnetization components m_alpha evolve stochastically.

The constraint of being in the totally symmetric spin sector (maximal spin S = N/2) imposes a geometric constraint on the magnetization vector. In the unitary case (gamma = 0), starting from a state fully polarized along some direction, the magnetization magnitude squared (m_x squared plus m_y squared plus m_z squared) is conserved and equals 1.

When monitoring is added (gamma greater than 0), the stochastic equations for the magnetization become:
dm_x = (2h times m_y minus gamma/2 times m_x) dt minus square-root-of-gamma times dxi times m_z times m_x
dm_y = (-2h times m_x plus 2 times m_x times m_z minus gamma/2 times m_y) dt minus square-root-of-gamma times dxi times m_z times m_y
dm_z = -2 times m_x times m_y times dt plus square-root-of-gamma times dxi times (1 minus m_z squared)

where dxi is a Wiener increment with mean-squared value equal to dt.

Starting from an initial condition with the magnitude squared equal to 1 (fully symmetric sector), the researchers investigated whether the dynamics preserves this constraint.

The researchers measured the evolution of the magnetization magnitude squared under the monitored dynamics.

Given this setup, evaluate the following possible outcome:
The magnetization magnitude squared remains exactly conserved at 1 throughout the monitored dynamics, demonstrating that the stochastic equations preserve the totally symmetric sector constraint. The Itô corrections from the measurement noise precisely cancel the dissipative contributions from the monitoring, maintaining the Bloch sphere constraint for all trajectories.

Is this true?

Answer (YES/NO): YES